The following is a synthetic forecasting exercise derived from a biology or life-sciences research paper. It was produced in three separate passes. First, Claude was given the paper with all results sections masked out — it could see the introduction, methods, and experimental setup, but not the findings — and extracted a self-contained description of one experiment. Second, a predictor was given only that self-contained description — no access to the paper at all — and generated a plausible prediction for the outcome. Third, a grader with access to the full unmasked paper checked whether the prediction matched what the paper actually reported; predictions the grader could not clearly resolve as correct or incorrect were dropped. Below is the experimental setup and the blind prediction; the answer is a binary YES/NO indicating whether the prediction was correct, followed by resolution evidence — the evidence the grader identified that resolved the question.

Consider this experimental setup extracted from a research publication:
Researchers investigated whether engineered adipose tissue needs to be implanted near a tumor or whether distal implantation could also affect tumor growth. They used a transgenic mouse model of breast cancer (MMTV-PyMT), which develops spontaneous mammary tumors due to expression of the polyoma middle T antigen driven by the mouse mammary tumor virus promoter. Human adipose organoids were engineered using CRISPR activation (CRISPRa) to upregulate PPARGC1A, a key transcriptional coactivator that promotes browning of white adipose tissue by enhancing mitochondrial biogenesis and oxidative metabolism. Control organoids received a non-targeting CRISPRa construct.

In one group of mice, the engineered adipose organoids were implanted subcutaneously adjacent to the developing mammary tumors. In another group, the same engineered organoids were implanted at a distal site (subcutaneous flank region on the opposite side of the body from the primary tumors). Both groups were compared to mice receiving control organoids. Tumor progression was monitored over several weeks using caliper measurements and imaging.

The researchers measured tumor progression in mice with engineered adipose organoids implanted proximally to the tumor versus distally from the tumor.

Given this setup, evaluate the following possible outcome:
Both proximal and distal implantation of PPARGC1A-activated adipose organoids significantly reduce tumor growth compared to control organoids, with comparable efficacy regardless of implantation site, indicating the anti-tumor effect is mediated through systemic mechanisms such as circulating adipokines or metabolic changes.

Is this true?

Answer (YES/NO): NO